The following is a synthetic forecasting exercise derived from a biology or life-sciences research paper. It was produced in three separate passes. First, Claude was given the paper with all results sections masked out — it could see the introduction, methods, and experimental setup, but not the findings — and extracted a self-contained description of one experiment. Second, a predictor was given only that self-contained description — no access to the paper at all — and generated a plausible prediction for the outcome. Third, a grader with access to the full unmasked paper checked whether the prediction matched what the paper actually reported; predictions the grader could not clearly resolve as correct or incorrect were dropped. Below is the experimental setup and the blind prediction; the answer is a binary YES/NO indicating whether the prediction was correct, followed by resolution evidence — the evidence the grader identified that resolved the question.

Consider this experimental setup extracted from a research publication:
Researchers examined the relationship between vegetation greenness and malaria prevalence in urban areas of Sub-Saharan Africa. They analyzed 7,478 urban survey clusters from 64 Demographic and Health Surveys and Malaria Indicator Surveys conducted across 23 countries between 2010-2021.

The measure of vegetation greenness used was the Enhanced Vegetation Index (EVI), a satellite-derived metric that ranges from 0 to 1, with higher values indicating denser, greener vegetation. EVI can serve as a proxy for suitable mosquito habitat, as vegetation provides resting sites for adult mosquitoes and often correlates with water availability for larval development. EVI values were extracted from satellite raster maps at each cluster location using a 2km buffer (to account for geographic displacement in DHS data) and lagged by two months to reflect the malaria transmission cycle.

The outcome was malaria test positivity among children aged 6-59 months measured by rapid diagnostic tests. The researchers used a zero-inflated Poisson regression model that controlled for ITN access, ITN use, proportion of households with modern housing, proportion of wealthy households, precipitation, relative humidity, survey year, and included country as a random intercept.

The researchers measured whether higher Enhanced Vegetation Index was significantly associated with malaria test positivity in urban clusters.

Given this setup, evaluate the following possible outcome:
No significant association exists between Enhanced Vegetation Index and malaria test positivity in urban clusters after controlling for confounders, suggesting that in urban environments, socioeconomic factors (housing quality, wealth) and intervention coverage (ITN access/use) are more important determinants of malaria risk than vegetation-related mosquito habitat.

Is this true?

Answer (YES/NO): NO